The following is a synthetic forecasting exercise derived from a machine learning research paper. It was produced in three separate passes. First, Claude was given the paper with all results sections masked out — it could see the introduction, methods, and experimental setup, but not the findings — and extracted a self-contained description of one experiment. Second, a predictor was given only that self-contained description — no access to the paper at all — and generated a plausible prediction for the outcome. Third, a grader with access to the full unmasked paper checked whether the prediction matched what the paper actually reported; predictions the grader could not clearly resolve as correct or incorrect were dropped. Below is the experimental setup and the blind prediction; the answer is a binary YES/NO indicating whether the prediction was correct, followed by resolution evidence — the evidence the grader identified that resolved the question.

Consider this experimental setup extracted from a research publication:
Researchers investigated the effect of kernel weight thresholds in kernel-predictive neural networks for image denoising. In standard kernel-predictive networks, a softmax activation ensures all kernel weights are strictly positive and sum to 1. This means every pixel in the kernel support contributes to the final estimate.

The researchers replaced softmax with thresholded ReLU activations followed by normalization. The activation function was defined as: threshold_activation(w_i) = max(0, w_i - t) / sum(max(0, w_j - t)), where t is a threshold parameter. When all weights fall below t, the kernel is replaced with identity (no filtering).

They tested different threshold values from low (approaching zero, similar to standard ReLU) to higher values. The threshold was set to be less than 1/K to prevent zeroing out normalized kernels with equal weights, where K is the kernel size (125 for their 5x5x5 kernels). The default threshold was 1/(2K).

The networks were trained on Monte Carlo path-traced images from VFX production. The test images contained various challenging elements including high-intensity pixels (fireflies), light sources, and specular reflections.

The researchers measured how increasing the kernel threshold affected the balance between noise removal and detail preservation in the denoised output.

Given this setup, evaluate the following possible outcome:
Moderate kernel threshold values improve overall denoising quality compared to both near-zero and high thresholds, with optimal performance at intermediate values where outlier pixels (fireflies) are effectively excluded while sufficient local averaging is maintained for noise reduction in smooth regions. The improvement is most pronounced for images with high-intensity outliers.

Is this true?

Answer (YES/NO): NO